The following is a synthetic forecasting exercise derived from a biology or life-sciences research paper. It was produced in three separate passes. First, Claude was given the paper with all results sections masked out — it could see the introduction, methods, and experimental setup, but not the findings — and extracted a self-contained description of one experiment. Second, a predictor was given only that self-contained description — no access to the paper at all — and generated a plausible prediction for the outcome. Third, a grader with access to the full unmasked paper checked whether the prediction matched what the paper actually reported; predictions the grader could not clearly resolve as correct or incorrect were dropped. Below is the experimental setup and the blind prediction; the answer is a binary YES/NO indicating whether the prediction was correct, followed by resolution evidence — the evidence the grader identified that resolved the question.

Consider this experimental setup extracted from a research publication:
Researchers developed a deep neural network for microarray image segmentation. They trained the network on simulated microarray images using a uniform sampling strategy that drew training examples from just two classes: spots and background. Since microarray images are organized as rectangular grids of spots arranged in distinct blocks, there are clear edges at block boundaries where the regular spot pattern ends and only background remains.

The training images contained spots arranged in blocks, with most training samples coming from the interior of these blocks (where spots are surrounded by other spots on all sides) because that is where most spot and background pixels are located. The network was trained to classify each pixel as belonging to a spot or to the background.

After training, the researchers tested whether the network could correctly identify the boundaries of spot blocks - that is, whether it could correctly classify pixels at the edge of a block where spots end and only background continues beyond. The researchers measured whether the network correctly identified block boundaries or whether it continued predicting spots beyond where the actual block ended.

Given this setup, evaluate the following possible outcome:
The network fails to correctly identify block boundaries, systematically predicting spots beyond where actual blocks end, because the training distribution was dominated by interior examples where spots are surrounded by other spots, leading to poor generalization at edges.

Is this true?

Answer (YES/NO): YES